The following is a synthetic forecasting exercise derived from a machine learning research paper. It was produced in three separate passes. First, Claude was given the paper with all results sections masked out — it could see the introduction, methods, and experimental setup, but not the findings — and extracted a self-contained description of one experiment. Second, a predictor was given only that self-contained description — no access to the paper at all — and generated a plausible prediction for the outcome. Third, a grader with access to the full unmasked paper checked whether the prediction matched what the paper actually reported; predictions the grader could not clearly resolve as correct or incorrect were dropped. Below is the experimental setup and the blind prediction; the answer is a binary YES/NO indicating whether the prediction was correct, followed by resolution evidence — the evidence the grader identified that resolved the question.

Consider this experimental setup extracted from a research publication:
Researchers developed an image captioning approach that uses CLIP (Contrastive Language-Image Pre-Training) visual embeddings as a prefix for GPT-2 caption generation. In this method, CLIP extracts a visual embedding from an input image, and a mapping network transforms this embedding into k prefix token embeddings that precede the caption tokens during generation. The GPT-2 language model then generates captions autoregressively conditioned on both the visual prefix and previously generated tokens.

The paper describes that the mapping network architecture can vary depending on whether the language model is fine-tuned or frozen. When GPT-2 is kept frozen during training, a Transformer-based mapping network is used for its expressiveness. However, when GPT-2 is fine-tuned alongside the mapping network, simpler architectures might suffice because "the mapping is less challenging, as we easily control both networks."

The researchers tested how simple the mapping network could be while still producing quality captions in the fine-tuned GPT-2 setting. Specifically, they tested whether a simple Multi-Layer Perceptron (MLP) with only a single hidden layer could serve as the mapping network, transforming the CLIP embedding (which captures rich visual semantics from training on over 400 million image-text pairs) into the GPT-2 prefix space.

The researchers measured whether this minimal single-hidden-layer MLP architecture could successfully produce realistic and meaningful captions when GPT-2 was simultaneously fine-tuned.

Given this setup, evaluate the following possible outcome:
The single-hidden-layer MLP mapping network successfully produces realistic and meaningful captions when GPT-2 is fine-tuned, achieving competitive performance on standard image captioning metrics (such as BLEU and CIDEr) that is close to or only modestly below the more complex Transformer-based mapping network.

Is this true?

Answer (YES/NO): YES